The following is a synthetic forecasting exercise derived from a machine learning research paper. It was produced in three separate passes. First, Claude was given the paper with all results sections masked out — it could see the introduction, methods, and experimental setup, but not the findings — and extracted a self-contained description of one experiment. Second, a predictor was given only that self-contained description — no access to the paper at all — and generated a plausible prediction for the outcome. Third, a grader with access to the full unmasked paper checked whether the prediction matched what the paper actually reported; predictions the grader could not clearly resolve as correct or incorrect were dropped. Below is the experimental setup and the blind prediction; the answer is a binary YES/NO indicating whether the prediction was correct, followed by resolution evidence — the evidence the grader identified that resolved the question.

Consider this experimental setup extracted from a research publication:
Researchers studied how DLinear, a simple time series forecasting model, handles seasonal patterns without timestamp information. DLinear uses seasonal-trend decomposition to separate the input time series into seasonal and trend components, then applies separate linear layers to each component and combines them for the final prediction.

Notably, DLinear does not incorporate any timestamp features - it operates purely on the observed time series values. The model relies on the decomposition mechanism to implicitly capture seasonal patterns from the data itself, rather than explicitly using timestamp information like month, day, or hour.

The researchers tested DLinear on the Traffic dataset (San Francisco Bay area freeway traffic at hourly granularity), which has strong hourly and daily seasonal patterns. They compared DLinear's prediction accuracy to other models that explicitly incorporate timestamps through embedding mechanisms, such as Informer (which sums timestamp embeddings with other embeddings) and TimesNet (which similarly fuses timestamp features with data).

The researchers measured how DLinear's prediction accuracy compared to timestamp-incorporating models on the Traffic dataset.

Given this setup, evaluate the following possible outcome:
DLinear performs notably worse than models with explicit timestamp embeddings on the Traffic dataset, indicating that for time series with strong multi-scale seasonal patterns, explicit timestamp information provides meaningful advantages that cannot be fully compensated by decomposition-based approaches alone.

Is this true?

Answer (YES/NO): NO